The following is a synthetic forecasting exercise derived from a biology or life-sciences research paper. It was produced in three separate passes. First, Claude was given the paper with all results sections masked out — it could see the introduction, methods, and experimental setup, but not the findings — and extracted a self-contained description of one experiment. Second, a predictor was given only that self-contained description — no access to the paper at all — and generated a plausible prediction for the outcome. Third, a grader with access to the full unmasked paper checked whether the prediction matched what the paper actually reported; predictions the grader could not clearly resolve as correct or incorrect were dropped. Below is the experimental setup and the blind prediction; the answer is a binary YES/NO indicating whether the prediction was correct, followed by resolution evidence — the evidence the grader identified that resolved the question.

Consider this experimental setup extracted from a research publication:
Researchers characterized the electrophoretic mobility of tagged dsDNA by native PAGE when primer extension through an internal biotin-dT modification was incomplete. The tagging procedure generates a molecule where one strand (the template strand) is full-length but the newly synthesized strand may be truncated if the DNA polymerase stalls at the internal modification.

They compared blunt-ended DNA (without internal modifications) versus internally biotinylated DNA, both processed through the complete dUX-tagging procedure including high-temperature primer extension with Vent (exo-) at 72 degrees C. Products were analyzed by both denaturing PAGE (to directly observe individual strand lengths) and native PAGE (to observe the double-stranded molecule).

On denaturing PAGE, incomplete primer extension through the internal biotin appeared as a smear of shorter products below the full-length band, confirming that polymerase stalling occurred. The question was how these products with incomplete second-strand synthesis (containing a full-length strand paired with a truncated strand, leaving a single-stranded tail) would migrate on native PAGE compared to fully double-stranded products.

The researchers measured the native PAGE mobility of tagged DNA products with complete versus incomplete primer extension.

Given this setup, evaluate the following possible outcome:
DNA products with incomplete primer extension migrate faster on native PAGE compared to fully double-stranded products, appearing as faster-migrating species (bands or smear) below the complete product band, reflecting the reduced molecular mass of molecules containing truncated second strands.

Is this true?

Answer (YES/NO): NO